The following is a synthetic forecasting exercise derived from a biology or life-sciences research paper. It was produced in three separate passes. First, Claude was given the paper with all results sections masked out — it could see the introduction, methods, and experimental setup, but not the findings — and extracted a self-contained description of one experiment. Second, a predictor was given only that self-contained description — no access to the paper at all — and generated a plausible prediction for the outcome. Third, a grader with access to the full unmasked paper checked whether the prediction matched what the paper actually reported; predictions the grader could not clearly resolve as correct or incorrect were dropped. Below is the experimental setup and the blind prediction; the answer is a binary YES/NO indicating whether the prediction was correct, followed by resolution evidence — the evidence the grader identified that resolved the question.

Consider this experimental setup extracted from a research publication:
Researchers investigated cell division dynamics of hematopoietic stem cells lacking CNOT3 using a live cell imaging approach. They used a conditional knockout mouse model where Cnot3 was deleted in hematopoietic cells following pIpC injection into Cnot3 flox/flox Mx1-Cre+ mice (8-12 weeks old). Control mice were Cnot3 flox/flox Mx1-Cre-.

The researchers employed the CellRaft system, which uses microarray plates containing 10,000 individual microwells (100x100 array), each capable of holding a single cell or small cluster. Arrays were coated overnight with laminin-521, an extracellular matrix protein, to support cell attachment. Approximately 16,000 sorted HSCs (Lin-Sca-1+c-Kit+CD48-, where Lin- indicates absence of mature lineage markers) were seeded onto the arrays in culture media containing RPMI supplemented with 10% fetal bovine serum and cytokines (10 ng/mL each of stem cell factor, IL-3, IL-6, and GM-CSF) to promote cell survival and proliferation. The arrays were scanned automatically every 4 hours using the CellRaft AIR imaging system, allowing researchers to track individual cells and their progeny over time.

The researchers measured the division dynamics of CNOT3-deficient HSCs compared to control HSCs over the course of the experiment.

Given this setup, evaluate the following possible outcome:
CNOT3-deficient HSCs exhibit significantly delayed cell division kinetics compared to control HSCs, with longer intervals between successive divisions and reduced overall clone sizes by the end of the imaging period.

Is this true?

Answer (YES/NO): NO